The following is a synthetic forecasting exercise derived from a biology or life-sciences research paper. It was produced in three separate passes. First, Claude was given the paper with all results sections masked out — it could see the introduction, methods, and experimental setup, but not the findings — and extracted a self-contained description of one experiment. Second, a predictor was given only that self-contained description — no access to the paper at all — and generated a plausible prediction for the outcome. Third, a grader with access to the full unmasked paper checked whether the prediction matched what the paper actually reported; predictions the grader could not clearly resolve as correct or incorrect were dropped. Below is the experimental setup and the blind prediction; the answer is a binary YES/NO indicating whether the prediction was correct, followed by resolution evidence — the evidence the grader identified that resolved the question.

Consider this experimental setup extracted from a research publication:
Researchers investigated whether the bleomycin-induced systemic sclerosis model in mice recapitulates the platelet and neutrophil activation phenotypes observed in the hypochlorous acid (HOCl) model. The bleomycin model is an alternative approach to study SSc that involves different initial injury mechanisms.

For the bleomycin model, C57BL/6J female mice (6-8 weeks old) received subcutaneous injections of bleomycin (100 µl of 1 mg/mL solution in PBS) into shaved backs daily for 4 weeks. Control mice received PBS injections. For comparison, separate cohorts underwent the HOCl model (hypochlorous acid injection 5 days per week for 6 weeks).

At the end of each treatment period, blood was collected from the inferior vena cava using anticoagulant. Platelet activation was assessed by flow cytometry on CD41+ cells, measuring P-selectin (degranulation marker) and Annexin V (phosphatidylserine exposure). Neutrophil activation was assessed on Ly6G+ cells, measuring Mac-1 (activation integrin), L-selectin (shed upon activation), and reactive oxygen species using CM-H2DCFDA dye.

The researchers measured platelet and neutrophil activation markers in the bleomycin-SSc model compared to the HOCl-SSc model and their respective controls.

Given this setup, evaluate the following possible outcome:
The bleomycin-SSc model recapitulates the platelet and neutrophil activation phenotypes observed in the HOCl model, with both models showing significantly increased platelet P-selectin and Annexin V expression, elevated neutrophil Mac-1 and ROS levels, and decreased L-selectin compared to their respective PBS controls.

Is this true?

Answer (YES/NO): YES